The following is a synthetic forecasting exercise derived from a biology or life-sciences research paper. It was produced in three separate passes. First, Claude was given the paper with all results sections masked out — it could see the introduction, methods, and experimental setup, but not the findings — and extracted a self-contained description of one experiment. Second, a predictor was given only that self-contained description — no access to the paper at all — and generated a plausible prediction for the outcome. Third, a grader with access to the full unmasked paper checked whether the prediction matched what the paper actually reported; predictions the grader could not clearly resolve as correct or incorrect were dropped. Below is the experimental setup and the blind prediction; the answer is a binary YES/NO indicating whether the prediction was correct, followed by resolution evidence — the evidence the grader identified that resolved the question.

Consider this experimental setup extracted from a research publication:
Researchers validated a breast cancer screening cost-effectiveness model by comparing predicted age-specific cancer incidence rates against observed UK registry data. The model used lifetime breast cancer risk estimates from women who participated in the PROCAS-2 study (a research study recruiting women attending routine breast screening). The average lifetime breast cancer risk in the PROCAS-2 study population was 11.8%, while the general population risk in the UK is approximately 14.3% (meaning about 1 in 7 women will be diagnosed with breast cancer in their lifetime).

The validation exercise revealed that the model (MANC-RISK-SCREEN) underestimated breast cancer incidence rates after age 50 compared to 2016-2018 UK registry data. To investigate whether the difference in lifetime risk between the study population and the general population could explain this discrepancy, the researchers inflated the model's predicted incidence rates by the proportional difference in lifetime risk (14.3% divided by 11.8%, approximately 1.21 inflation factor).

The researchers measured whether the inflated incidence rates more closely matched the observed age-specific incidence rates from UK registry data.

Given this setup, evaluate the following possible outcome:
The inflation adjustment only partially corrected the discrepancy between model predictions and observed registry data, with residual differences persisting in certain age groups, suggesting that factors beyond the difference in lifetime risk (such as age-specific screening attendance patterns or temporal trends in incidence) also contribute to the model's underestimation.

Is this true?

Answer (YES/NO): YES